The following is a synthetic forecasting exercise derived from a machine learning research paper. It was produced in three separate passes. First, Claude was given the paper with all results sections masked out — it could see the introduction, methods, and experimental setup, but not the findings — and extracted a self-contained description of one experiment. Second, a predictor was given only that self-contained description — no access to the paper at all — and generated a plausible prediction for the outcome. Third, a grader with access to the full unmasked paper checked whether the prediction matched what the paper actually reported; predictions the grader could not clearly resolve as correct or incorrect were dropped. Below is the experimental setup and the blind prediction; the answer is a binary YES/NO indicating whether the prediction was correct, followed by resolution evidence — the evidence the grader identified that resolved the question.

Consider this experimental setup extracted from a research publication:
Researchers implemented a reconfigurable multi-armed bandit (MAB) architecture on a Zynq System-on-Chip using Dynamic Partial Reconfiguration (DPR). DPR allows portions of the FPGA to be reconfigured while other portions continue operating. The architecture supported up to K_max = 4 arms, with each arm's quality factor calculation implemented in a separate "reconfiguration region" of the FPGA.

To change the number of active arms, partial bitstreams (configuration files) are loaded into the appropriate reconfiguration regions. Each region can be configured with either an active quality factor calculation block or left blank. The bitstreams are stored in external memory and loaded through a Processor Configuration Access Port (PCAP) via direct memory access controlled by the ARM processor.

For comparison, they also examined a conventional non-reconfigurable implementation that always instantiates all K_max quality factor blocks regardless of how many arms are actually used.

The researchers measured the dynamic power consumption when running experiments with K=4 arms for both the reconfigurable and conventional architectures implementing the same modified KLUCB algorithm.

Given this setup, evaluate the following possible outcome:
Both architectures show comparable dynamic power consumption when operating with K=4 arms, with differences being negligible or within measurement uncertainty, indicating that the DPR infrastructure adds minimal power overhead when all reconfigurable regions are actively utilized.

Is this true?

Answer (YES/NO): YES